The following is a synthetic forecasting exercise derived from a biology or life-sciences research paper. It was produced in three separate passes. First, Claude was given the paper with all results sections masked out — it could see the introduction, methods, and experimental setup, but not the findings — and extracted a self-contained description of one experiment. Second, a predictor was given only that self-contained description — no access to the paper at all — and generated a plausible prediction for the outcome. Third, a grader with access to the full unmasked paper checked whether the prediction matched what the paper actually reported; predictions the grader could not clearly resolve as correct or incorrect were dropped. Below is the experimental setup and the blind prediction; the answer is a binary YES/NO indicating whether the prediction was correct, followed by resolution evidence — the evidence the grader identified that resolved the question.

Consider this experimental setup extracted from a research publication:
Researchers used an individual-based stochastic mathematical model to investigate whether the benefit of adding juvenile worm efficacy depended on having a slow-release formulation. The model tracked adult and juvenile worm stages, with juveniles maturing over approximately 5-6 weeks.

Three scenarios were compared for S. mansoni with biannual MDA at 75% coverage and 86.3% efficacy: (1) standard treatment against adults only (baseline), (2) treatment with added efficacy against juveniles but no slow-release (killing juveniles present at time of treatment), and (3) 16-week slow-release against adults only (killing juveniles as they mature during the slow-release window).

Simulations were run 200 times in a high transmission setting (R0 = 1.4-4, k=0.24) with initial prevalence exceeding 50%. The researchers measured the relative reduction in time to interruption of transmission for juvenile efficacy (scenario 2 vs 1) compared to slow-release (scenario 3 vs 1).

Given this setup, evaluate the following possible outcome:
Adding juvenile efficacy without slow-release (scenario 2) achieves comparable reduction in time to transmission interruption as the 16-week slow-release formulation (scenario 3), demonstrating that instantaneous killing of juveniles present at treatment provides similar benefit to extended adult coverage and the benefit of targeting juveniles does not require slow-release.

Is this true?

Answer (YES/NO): NO